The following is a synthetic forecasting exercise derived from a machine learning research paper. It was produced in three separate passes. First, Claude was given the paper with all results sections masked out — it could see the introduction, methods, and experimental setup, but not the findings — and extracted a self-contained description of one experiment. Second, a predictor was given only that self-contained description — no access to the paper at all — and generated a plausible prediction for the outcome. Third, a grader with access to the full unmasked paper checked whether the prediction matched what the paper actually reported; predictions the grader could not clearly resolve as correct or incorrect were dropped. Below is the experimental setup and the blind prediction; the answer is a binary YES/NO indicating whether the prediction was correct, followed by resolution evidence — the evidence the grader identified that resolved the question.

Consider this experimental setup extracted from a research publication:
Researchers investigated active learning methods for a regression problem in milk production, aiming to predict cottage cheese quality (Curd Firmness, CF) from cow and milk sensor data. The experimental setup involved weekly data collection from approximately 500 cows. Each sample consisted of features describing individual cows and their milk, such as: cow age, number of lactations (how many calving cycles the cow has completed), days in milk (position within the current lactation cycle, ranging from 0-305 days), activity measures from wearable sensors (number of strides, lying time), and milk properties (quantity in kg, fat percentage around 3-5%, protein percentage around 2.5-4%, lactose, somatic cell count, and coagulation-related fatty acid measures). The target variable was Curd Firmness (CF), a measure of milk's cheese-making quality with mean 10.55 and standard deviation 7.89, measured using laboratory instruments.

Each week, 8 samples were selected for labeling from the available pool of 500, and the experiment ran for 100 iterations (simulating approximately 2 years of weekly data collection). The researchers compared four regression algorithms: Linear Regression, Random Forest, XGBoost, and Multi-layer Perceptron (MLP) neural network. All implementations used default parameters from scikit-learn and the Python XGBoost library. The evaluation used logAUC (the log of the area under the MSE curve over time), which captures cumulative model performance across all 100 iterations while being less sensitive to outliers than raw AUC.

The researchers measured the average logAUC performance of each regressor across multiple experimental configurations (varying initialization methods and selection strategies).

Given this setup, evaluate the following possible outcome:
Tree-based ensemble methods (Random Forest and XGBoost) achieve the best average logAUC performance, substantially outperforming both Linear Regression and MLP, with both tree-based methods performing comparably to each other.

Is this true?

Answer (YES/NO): NO